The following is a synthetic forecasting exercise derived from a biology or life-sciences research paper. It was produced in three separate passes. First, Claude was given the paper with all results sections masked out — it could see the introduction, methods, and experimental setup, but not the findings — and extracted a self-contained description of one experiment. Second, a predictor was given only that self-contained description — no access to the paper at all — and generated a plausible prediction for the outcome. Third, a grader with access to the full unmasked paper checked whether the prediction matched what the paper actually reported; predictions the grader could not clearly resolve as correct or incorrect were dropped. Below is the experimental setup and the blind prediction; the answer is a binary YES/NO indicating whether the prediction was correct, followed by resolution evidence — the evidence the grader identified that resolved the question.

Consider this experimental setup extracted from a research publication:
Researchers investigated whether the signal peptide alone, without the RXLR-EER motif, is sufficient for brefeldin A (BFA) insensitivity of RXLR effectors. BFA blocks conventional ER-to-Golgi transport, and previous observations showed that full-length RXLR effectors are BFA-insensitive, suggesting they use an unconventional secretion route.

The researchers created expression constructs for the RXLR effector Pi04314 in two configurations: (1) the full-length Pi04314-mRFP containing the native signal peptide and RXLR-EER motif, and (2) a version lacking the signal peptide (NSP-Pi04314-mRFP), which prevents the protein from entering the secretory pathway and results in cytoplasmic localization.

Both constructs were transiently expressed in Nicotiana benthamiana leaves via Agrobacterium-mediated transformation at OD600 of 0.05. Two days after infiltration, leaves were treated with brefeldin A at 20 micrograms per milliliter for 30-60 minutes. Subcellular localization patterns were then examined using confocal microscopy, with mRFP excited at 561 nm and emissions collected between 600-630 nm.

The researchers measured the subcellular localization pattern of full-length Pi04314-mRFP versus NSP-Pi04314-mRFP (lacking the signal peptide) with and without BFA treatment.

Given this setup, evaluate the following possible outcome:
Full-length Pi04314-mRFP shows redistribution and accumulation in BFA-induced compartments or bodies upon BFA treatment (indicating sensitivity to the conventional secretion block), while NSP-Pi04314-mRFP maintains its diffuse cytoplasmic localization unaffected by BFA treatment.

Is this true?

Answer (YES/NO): NO